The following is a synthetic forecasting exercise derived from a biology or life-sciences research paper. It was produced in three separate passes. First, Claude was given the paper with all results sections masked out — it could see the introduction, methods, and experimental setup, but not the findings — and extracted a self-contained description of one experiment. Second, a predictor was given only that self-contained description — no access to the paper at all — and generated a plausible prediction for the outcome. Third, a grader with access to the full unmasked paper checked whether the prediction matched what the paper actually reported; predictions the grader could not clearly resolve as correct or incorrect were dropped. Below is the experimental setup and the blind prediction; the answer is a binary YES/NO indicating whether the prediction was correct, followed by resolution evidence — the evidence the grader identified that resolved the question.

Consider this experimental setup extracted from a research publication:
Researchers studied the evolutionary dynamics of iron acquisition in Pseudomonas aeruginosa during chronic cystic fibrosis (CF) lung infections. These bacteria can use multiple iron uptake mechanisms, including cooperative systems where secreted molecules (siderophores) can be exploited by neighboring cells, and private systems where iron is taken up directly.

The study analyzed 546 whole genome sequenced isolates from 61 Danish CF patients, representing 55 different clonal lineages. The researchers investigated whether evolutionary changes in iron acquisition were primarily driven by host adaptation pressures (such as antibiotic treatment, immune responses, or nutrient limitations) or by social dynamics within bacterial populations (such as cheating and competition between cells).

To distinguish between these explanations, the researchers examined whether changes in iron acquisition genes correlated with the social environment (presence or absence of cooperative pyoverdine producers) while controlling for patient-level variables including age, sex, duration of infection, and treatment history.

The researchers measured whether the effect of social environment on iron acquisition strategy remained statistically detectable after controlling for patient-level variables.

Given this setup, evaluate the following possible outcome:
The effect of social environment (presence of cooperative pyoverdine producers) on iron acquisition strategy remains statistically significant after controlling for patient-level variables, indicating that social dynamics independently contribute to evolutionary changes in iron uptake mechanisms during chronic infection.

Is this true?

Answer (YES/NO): YES